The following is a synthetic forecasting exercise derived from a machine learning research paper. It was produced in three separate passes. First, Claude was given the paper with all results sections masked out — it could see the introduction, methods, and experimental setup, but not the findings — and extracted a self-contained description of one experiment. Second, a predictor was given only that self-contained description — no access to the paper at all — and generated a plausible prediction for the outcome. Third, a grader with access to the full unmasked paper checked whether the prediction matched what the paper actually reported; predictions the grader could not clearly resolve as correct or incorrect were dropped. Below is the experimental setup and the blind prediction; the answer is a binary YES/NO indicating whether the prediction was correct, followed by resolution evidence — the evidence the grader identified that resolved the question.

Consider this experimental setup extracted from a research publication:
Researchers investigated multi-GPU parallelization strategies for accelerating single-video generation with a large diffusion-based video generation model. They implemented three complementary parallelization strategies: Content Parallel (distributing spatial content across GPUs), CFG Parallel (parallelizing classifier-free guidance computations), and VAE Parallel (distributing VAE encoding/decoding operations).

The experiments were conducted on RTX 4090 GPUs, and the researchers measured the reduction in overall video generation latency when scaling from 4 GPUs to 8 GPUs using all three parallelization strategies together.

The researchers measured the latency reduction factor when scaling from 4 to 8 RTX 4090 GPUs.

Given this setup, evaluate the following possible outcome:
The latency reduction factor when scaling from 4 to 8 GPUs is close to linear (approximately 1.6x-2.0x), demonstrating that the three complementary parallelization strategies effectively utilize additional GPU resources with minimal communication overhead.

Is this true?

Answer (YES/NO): YES